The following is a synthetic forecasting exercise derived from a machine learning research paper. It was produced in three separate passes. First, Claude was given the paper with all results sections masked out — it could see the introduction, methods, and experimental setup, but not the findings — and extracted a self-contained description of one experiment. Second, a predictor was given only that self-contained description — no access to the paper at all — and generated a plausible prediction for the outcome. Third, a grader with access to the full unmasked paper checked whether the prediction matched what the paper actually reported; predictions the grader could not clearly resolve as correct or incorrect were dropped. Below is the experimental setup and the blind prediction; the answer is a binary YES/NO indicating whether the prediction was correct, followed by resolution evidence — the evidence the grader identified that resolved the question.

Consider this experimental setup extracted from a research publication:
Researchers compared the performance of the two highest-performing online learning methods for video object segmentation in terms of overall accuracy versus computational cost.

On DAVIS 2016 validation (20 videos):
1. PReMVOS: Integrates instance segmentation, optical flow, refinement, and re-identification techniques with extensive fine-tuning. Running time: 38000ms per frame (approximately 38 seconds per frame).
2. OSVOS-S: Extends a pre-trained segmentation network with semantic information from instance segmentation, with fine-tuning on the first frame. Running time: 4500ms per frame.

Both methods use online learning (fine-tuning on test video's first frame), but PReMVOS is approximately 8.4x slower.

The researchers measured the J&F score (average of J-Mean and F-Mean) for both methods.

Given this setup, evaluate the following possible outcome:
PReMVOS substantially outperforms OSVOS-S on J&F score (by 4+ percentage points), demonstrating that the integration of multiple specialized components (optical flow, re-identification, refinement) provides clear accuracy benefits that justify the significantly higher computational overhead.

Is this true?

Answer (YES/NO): NO